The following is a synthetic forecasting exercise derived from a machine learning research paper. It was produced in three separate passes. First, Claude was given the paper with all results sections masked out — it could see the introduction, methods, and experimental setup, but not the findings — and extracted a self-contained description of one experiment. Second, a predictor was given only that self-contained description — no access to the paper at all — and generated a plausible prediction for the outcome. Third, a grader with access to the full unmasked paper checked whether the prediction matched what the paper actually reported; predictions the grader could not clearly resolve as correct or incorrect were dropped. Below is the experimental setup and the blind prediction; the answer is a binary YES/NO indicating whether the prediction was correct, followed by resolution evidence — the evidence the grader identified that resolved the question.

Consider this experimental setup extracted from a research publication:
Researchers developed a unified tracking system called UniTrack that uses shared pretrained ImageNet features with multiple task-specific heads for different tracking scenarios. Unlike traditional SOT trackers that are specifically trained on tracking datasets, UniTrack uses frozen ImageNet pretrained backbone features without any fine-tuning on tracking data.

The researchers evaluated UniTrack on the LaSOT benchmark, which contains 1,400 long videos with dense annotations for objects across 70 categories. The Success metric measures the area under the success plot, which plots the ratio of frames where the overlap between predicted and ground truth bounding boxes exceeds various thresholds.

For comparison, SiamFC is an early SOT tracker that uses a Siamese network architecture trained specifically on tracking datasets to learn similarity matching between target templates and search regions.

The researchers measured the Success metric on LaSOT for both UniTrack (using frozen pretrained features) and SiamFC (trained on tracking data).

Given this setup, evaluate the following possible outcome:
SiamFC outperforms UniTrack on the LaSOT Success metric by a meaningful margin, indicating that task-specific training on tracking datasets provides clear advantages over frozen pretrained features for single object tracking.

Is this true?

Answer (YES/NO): NO